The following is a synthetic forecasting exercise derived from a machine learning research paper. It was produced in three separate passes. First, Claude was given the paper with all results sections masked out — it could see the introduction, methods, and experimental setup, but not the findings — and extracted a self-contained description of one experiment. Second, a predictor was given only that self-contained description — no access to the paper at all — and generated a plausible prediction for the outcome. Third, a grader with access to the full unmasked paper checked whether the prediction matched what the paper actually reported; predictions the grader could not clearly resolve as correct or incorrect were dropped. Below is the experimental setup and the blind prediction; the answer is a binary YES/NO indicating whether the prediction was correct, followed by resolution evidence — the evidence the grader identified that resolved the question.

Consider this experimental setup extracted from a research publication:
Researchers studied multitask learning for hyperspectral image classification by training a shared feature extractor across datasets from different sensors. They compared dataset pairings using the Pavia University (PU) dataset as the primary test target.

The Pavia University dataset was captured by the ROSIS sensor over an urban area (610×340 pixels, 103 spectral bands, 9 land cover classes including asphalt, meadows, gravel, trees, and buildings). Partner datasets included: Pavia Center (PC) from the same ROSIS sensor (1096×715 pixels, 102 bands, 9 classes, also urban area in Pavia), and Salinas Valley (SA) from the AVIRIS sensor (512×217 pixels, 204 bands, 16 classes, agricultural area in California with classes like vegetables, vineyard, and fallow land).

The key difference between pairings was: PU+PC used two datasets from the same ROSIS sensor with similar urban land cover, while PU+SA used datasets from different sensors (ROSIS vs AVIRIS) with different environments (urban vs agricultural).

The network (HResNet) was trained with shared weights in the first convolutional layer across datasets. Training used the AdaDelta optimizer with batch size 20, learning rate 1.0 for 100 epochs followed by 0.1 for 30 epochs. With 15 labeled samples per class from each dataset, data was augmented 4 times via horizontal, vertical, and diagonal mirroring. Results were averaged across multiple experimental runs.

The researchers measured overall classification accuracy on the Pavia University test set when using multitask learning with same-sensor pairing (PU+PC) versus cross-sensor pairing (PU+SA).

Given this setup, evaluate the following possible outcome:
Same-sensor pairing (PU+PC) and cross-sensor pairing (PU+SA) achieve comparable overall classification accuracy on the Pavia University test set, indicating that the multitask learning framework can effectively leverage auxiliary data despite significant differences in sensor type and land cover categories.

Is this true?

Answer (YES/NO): YES